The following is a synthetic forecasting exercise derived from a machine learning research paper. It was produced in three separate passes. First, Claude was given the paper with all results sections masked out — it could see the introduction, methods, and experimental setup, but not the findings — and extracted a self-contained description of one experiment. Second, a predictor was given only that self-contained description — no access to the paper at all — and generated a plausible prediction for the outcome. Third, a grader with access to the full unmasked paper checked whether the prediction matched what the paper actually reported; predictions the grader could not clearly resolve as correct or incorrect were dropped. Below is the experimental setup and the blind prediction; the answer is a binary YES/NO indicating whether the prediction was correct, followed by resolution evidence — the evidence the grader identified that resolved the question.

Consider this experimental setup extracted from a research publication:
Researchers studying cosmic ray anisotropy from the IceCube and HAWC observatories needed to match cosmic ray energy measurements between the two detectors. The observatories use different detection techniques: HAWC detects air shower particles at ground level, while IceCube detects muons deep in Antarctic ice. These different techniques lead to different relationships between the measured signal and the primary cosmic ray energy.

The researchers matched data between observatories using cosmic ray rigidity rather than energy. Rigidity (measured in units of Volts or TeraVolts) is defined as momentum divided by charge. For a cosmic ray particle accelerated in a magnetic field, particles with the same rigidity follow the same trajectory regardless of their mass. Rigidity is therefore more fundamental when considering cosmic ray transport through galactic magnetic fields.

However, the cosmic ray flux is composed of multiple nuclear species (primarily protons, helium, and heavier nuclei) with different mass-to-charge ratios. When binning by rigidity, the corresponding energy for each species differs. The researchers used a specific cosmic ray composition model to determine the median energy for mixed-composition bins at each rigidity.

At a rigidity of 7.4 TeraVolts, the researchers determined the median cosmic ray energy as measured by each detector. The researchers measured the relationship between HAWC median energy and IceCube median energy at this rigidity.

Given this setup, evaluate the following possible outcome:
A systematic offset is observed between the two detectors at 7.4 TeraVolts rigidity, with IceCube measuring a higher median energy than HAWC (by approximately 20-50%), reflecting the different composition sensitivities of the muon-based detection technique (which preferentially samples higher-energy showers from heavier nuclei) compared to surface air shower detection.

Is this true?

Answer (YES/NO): NO